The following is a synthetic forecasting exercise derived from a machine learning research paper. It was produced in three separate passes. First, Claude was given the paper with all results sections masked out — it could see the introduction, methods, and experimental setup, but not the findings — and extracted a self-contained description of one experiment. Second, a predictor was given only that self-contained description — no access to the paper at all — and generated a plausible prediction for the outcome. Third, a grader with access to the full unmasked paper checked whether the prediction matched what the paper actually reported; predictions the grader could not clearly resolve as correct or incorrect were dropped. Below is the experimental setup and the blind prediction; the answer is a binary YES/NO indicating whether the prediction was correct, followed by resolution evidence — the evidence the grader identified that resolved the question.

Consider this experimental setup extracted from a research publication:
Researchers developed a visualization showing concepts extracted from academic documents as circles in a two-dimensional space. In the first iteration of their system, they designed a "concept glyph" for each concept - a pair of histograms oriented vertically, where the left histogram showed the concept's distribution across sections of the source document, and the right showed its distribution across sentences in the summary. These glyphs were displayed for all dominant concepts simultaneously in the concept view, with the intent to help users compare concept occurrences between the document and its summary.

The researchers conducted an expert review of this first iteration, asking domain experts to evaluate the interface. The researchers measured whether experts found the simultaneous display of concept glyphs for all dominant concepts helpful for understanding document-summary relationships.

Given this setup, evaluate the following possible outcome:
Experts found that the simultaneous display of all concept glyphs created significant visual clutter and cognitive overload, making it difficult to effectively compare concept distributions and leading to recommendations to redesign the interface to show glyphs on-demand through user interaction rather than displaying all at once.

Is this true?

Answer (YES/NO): YES